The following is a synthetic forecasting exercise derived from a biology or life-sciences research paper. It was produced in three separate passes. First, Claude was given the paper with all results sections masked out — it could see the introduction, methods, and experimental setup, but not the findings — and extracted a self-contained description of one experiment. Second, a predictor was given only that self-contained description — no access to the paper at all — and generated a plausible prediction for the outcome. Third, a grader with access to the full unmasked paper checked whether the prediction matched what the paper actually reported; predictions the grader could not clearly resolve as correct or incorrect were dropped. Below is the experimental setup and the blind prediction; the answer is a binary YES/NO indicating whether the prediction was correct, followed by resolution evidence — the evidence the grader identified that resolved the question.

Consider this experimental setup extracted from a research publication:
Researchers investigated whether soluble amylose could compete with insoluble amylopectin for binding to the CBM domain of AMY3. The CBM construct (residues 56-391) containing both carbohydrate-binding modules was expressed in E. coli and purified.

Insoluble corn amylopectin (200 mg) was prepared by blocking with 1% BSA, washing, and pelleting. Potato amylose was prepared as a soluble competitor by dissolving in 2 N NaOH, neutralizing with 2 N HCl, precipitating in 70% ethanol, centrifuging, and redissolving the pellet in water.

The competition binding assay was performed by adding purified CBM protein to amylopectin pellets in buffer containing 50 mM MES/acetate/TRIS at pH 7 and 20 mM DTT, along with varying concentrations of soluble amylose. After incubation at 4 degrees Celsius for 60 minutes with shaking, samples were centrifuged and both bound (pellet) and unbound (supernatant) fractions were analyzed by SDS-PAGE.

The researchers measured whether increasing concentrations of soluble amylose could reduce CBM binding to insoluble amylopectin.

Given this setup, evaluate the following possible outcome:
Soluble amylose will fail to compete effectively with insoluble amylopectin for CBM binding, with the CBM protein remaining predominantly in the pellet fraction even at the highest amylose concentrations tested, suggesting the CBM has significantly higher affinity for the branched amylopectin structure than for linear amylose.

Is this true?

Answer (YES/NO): NO